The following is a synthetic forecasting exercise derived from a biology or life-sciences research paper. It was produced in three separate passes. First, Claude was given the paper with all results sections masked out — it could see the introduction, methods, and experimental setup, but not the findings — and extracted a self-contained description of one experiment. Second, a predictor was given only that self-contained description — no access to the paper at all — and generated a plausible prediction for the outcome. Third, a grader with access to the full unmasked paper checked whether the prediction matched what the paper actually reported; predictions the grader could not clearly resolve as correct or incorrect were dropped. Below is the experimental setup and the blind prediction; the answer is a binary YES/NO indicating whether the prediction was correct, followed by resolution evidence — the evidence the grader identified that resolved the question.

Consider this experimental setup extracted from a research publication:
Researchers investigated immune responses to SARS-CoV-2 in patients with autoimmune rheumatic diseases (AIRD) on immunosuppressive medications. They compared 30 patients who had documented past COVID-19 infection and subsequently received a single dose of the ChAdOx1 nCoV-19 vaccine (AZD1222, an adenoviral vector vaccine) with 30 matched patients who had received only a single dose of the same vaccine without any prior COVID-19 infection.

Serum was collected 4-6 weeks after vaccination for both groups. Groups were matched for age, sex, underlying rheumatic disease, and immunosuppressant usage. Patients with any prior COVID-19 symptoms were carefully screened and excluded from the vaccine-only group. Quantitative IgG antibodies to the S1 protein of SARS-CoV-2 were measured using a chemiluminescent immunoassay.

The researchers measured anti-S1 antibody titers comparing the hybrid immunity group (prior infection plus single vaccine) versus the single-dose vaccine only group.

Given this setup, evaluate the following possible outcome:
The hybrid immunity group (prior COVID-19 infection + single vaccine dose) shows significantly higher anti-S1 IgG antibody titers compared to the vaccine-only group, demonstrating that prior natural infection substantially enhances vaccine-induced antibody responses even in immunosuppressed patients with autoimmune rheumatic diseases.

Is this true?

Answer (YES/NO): YES